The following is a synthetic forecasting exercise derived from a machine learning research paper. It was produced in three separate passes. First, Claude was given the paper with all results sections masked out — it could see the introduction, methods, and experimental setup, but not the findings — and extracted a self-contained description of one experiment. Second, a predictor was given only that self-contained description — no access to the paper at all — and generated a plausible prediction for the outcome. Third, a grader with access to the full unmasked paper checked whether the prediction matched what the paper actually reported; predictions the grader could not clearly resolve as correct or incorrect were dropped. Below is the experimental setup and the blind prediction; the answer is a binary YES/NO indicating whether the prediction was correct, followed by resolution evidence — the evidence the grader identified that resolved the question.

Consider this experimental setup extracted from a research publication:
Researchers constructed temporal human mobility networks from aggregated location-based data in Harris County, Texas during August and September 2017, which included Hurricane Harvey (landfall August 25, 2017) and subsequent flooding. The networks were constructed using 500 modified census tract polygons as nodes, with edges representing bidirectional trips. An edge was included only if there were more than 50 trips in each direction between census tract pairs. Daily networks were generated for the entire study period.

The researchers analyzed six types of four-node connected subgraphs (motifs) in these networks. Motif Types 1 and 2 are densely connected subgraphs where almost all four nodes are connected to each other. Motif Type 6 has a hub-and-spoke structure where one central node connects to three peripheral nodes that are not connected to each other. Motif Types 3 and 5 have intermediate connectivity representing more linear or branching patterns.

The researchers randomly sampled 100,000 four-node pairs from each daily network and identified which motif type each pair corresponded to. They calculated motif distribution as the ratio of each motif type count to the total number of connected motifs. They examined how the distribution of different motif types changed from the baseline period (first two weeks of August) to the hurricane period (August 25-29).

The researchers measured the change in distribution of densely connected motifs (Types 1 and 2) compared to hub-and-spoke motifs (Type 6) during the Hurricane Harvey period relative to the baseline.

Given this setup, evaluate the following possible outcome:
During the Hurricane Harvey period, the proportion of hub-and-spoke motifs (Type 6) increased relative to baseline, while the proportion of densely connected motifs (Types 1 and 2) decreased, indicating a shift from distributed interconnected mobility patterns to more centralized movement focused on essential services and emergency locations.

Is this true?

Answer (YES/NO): NO